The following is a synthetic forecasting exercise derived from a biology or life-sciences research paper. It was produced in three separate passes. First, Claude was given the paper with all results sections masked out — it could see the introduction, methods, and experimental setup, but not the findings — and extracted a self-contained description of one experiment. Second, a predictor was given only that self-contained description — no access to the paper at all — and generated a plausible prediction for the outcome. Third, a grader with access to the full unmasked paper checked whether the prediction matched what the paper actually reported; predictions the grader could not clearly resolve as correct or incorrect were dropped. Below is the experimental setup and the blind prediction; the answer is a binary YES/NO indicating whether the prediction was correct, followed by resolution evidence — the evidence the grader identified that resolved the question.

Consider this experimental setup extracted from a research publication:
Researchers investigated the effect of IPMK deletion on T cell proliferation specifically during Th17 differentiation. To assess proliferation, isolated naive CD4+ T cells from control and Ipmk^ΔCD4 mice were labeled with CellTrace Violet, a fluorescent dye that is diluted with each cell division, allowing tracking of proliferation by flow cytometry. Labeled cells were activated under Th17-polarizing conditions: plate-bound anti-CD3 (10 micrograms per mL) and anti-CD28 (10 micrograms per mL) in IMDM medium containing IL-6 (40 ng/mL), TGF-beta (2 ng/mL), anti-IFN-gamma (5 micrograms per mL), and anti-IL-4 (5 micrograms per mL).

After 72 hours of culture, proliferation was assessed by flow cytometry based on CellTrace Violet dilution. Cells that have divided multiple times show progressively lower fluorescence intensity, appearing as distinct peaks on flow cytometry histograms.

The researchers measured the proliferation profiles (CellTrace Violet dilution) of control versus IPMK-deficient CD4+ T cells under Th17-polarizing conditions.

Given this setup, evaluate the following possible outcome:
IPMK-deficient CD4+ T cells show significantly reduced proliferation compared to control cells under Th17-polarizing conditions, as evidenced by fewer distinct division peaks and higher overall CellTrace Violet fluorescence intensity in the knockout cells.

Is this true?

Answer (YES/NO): NO